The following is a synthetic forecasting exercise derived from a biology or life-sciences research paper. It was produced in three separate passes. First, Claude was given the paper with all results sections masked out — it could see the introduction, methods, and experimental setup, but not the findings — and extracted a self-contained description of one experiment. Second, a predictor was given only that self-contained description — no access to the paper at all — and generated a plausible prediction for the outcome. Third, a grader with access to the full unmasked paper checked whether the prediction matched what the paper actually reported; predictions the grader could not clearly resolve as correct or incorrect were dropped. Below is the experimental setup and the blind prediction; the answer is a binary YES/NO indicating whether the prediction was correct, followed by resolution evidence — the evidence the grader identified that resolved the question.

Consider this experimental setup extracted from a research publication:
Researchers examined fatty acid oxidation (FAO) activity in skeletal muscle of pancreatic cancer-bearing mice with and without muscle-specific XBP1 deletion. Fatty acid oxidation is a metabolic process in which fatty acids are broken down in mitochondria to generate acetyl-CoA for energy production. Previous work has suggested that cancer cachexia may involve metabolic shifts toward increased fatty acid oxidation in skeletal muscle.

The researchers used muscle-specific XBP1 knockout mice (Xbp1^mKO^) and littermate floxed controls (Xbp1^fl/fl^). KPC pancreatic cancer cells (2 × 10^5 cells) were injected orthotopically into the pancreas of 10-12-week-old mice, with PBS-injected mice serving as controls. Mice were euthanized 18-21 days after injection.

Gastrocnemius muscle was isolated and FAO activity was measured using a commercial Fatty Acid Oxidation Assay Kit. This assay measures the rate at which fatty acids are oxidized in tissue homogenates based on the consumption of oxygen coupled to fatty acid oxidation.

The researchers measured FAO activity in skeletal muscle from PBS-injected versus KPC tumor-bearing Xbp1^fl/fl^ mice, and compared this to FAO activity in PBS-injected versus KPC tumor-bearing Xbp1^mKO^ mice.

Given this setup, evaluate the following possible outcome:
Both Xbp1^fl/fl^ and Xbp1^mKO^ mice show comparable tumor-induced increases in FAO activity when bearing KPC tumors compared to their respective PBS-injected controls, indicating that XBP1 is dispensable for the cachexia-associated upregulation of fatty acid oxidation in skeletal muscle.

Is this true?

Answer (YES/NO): NO